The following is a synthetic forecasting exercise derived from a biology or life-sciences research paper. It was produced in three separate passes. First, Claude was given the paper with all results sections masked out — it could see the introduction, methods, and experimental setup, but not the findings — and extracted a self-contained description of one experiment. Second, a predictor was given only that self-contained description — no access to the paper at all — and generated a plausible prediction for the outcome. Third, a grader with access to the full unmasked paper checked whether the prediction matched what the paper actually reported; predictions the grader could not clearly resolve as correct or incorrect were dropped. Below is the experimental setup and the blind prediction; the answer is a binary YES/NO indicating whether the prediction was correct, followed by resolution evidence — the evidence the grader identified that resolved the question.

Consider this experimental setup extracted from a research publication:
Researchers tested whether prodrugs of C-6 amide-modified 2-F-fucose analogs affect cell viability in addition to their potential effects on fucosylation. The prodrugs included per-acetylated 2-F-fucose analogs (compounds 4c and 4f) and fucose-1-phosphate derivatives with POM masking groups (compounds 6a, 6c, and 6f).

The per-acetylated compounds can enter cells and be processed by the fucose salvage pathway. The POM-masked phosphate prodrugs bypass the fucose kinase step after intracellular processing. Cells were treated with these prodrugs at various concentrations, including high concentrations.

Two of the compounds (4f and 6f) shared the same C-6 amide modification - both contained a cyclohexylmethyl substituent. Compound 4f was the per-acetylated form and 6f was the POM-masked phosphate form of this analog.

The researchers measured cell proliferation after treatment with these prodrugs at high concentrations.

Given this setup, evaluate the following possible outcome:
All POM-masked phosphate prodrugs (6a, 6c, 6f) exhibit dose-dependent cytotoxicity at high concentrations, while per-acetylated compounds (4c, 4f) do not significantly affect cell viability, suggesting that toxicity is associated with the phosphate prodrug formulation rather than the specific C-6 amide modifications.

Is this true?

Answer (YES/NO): NO